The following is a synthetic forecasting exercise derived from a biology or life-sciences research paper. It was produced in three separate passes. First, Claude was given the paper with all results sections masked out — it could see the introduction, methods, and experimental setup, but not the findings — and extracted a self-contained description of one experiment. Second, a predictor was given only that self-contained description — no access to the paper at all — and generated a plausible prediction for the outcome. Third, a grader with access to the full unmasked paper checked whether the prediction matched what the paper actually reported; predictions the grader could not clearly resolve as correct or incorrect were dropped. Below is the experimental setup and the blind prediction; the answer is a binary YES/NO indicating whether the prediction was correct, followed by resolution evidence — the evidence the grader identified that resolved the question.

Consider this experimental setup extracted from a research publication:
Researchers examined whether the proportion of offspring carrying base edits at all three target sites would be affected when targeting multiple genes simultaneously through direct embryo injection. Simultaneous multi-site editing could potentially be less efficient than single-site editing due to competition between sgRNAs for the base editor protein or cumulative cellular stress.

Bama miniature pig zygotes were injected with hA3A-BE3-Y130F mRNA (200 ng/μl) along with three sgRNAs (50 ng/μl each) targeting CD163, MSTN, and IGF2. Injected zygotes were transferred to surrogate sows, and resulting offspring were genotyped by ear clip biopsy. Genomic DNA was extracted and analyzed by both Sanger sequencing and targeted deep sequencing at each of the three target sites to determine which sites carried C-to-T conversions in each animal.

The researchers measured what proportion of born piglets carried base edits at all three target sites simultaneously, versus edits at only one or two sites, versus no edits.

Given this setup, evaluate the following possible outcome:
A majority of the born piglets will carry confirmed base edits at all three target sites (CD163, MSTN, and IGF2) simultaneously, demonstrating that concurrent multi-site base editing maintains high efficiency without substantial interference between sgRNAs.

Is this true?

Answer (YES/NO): YES